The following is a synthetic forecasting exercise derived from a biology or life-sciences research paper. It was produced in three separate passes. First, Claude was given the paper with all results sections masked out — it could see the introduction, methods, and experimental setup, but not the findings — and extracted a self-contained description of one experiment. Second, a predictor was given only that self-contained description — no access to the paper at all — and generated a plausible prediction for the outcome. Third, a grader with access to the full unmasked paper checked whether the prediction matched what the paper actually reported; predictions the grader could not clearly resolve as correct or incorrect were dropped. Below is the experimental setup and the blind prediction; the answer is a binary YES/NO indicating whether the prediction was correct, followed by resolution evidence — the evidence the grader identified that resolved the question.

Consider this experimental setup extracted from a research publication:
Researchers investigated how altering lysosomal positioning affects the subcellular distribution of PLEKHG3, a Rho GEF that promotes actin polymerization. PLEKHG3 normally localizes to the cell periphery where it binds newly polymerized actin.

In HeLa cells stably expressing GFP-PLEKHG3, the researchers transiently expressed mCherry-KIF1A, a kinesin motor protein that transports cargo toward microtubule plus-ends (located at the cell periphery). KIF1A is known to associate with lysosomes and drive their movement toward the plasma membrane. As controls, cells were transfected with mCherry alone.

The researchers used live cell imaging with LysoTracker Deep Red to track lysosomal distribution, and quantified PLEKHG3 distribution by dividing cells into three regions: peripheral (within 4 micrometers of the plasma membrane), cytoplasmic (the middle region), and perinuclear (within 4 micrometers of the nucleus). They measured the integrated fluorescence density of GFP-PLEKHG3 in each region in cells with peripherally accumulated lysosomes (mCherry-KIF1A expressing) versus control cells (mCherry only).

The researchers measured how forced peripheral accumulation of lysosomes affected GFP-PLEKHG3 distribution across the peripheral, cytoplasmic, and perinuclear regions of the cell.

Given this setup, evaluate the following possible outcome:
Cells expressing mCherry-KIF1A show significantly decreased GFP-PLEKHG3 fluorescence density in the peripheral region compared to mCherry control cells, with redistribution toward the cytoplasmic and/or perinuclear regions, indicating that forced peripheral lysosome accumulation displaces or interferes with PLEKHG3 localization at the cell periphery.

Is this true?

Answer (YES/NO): NO